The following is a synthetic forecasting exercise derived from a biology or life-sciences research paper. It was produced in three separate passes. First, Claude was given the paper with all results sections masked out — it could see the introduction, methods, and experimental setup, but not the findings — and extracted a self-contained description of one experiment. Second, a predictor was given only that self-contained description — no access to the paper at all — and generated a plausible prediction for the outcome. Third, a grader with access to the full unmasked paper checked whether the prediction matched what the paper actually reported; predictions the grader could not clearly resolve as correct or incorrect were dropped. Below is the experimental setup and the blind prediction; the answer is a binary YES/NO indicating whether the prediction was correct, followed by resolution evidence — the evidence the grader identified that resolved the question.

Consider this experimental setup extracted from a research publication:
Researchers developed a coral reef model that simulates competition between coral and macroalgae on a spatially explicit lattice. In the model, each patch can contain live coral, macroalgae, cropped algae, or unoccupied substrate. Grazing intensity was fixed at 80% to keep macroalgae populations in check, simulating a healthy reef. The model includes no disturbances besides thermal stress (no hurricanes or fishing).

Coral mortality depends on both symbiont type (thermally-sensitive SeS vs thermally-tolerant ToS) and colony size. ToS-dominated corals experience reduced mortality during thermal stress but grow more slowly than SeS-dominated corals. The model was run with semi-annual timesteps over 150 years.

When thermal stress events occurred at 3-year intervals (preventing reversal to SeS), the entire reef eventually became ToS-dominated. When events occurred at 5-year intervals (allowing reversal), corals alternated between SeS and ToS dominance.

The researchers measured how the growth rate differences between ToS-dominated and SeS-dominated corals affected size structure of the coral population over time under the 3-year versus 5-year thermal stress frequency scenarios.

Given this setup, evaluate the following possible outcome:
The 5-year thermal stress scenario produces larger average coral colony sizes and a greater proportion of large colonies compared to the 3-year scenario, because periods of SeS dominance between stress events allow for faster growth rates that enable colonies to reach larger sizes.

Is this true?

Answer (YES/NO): NO